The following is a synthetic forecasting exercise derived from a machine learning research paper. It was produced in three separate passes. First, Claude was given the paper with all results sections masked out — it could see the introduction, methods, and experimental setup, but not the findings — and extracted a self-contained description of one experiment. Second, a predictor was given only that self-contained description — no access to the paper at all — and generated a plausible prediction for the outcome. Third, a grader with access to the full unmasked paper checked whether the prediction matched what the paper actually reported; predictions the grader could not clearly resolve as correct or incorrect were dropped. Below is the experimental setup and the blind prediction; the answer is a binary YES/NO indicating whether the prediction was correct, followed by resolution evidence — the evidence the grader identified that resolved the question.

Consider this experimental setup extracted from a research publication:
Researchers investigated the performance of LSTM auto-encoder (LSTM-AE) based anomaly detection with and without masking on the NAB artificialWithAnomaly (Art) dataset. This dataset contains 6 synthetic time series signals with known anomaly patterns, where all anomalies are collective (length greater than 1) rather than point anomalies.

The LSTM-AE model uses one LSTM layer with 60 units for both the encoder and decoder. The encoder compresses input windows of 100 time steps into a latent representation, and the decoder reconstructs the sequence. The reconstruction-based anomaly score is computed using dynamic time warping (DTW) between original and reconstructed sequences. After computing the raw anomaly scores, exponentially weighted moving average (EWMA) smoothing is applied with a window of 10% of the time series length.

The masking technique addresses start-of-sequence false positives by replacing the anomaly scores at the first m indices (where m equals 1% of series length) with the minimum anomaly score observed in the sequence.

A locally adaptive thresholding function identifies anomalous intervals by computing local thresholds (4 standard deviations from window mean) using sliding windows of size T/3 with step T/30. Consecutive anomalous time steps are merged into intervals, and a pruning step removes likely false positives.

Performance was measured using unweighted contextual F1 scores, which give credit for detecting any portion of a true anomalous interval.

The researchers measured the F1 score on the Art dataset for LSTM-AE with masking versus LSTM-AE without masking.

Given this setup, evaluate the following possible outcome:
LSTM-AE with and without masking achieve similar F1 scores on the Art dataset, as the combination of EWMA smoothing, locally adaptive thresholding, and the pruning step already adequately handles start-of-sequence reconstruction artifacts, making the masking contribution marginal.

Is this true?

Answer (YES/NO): NO